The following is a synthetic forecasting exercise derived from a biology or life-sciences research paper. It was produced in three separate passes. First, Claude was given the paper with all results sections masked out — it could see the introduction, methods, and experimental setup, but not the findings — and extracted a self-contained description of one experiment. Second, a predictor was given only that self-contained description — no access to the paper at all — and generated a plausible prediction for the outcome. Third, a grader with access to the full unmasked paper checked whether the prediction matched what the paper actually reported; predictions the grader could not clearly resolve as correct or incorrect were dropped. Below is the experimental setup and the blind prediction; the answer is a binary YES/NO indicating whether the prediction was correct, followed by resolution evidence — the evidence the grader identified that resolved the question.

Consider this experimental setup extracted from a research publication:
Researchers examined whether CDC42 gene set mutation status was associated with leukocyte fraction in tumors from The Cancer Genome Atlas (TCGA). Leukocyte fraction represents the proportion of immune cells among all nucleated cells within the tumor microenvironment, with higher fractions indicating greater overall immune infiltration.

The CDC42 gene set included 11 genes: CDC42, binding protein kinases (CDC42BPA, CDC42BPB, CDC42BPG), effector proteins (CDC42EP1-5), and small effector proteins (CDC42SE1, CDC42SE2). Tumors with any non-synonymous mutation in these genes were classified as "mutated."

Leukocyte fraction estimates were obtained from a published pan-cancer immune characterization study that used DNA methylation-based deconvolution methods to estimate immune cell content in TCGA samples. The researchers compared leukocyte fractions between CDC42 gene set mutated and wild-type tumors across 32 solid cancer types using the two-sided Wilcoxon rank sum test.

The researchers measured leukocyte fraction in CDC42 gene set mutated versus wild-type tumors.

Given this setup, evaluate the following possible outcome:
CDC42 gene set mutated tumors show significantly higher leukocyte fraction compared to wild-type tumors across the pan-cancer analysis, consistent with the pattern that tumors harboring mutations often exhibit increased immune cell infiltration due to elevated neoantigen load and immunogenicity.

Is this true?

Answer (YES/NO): YES